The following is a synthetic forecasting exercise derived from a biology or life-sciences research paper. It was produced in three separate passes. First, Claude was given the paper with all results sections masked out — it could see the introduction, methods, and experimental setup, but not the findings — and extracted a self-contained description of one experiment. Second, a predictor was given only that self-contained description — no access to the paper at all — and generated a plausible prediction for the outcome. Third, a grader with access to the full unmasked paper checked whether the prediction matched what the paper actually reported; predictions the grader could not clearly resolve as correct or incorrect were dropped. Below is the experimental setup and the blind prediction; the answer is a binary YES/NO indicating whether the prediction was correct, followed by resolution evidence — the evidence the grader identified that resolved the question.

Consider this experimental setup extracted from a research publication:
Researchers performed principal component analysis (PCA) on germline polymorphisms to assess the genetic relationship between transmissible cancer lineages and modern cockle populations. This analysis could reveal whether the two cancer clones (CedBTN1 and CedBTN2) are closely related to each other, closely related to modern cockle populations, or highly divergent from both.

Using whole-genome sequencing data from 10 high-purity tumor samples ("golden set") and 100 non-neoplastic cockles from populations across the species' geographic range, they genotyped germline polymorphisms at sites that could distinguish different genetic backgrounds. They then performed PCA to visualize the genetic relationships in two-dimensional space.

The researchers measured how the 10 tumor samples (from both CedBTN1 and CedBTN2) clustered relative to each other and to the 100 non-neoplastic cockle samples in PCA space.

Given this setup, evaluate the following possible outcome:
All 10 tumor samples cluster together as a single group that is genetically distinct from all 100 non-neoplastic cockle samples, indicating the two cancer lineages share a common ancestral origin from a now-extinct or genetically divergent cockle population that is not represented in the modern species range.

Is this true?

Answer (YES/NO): NO